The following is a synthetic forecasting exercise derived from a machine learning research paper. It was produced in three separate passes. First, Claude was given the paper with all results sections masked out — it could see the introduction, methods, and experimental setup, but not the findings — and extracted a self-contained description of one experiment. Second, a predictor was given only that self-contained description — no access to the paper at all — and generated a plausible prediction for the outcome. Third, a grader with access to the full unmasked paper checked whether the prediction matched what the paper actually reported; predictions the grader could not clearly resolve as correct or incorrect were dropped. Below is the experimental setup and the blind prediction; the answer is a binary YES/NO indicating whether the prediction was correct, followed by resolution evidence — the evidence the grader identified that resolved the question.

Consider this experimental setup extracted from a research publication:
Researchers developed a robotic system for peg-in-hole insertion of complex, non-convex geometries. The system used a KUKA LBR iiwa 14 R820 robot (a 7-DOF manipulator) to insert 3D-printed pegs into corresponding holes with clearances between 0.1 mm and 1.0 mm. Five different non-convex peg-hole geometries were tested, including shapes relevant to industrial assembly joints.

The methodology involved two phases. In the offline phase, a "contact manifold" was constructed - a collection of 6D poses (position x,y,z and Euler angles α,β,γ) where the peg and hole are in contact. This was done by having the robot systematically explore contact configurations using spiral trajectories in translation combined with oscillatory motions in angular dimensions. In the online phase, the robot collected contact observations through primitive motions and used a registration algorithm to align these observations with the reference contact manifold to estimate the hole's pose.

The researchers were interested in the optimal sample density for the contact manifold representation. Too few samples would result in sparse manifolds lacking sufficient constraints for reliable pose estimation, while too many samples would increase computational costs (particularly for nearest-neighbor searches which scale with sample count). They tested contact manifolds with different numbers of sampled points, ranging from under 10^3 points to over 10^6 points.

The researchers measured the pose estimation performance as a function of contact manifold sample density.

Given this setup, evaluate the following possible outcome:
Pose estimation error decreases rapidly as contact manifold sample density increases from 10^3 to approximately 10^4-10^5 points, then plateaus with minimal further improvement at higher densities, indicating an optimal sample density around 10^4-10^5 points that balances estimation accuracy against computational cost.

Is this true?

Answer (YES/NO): NO